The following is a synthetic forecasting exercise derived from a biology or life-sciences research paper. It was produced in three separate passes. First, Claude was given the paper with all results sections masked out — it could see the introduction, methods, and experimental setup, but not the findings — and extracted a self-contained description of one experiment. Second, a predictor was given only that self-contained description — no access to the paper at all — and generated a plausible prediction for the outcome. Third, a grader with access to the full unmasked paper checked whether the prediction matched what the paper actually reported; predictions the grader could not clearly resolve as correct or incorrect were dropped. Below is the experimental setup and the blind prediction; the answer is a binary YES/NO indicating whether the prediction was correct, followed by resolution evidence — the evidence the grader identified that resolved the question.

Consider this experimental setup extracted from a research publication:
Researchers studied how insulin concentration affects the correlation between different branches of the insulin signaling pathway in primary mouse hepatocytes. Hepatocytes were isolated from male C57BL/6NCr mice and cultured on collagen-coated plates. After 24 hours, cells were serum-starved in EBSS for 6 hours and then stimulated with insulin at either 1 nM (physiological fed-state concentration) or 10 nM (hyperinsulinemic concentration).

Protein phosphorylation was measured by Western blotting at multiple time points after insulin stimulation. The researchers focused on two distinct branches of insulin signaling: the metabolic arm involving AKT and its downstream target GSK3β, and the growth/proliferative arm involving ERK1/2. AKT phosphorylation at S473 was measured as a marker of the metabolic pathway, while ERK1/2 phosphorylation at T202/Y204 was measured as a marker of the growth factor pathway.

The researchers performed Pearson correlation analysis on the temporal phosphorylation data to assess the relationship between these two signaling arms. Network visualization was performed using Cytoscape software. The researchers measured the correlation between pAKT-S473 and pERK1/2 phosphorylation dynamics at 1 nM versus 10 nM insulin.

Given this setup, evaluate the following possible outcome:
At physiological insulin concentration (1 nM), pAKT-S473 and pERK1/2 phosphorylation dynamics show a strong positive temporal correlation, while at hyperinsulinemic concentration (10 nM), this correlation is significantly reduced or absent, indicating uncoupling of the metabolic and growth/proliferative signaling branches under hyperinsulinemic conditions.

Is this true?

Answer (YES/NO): YES